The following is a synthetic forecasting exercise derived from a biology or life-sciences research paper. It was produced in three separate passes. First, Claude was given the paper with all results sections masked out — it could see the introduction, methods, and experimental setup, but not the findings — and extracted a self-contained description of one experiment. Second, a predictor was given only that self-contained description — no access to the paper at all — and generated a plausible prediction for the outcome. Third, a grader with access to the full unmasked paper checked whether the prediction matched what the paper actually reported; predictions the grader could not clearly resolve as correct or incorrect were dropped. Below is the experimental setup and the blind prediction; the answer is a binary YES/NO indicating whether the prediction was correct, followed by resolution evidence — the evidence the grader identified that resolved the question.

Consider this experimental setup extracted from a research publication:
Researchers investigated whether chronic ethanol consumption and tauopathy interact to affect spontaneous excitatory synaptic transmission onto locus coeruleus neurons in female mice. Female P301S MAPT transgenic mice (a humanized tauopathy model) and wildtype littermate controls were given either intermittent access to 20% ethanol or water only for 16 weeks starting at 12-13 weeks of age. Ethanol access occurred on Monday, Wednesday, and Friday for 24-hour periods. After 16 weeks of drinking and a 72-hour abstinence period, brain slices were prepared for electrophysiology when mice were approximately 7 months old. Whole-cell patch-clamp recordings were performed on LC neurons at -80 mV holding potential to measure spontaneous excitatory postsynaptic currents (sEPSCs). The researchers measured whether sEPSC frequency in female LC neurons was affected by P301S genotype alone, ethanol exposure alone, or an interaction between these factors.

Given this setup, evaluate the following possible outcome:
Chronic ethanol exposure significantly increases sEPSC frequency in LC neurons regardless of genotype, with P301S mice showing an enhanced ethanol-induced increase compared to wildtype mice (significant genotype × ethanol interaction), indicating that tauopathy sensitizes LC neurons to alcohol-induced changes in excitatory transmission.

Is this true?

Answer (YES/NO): NO